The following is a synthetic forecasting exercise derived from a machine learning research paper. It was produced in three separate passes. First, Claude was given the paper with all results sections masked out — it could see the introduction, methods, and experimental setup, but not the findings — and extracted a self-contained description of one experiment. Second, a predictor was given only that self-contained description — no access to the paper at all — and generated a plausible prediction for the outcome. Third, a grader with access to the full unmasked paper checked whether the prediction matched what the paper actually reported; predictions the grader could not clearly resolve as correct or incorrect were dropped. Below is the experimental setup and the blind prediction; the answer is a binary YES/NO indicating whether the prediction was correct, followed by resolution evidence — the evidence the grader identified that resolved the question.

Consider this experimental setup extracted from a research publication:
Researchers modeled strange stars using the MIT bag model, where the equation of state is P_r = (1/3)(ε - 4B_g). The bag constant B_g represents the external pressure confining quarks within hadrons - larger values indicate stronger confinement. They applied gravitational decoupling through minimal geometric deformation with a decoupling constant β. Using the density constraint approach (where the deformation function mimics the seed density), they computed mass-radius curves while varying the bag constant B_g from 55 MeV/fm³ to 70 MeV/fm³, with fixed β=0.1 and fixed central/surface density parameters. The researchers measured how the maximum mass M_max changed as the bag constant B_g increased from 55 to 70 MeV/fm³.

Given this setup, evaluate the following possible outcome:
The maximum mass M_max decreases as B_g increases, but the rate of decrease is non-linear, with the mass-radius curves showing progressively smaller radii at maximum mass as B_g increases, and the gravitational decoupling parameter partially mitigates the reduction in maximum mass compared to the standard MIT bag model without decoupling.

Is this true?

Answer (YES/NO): NO